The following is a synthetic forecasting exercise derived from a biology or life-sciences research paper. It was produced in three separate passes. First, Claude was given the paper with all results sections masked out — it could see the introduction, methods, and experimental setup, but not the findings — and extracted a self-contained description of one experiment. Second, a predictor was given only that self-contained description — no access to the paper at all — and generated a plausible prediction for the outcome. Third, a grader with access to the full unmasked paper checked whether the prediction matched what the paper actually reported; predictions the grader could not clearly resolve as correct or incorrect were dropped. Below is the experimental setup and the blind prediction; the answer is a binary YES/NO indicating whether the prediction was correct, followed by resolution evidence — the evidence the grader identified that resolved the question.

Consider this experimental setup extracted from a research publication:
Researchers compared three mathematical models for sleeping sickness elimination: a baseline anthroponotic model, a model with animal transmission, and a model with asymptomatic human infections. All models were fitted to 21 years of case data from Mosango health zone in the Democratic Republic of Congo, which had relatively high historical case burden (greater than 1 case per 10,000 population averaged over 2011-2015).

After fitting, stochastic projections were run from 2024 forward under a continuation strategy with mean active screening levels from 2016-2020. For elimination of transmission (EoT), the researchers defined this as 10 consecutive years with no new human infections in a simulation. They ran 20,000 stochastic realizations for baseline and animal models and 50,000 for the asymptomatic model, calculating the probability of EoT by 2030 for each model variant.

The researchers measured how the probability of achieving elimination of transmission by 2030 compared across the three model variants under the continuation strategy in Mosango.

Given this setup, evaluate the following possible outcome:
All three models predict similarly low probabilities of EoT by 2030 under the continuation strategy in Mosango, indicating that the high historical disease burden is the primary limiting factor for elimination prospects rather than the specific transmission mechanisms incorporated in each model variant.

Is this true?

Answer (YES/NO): NO